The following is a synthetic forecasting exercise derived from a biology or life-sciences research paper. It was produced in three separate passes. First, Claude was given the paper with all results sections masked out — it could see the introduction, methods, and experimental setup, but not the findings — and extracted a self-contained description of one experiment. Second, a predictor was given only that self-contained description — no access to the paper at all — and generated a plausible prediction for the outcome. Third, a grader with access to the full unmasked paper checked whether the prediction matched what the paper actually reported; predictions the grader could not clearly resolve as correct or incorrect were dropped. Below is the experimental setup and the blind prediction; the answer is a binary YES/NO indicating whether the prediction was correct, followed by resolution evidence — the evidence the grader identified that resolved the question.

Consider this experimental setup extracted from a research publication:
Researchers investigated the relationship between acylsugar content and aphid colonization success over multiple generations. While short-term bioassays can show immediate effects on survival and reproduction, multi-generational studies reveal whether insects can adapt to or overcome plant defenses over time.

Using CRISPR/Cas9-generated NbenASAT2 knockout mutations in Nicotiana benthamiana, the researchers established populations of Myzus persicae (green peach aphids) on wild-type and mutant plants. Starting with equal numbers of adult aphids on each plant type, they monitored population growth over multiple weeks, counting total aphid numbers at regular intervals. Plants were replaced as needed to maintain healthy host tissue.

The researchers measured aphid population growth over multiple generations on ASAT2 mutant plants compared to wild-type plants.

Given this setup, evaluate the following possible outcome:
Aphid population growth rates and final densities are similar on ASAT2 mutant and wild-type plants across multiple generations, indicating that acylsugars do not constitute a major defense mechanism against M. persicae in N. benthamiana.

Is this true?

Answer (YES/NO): NO